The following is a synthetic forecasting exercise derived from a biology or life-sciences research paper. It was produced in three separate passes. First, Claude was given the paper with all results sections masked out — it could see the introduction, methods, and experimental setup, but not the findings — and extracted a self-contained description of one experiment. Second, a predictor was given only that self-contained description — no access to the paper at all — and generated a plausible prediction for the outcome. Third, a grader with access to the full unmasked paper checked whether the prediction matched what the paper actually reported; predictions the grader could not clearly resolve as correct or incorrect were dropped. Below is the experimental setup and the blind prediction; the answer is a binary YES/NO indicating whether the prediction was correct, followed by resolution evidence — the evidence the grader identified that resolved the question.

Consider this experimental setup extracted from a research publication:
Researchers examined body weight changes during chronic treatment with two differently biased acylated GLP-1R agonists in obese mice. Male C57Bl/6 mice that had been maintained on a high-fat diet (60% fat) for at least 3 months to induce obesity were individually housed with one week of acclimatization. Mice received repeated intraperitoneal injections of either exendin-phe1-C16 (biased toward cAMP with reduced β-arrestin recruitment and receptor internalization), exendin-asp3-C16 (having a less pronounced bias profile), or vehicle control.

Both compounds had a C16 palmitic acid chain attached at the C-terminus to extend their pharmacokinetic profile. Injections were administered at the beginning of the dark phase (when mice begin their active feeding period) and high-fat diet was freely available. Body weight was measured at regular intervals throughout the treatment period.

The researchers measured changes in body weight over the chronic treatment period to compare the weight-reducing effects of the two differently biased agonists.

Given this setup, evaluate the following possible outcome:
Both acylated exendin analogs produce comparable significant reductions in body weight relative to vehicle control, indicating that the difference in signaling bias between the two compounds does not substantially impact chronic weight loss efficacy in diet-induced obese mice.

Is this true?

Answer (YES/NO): NO